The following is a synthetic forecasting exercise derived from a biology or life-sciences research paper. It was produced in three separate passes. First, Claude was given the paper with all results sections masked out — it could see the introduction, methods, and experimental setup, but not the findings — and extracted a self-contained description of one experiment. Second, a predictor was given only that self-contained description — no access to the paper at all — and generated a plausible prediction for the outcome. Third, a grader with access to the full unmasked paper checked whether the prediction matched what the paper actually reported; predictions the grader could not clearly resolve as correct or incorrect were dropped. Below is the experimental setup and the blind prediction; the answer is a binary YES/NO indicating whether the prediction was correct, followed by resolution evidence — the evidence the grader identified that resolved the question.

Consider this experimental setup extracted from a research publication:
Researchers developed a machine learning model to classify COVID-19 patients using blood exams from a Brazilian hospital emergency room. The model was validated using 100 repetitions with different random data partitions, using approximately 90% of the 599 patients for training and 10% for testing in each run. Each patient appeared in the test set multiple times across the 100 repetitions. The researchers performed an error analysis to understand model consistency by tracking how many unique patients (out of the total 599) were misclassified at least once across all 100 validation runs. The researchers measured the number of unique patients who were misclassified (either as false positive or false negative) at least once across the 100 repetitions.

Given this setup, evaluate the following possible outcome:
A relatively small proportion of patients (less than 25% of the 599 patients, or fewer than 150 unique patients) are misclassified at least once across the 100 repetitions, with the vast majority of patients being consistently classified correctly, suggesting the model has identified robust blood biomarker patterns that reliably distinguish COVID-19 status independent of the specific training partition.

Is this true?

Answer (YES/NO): YES